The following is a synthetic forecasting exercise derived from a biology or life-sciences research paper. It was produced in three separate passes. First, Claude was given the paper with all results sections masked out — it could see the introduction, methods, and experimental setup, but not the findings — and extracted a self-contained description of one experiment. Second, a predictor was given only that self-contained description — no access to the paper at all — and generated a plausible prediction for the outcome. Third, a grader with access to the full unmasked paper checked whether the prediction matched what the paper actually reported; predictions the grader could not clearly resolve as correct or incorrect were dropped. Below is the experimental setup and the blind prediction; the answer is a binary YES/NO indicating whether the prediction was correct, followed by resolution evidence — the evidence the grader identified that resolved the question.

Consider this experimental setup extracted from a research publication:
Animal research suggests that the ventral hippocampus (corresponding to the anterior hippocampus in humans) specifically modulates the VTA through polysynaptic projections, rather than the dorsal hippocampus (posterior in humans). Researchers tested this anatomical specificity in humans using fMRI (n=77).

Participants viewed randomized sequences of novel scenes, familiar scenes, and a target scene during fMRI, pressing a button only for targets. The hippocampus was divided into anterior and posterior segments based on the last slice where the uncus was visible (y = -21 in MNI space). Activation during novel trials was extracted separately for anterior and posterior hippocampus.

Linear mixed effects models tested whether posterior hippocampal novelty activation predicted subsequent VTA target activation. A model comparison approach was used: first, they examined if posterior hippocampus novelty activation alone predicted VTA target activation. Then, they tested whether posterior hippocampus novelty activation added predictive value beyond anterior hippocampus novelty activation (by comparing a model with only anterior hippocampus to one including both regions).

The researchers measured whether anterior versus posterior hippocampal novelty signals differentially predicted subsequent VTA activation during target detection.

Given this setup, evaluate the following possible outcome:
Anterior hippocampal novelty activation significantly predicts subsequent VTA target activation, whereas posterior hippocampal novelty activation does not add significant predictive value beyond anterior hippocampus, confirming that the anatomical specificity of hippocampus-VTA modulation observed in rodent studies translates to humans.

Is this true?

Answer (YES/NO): YES